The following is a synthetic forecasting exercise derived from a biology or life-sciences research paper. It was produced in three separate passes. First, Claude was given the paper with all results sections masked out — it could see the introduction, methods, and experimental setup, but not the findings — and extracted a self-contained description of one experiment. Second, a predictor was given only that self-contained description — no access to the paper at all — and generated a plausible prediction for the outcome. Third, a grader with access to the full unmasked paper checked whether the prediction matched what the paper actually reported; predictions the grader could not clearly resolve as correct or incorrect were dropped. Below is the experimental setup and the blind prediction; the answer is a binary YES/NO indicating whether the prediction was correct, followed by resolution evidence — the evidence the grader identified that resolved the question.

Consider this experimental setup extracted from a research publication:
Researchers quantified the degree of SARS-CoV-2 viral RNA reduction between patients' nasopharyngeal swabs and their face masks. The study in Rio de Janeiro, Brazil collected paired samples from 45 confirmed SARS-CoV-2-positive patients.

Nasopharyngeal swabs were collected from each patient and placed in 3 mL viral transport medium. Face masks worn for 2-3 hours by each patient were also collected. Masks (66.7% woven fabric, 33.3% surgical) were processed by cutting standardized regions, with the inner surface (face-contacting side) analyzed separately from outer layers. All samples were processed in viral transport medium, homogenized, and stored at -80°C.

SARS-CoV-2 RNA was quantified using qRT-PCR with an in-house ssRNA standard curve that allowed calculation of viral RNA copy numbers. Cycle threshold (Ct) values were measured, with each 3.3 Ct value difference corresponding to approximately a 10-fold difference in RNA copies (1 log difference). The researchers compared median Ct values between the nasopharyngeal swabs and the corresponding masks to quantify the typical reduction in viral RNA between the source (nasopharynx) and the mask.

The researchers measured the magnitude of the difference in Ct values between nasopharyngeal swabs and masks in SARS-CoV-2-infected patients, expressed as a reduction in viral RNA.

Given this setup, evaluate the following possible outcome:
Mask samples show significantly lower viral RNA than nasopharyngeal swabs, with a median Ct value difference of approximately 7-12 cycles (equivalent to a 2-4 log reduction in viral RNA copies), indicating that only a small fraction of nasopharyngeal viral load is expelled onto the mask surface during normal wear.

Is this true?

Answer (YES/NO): YES